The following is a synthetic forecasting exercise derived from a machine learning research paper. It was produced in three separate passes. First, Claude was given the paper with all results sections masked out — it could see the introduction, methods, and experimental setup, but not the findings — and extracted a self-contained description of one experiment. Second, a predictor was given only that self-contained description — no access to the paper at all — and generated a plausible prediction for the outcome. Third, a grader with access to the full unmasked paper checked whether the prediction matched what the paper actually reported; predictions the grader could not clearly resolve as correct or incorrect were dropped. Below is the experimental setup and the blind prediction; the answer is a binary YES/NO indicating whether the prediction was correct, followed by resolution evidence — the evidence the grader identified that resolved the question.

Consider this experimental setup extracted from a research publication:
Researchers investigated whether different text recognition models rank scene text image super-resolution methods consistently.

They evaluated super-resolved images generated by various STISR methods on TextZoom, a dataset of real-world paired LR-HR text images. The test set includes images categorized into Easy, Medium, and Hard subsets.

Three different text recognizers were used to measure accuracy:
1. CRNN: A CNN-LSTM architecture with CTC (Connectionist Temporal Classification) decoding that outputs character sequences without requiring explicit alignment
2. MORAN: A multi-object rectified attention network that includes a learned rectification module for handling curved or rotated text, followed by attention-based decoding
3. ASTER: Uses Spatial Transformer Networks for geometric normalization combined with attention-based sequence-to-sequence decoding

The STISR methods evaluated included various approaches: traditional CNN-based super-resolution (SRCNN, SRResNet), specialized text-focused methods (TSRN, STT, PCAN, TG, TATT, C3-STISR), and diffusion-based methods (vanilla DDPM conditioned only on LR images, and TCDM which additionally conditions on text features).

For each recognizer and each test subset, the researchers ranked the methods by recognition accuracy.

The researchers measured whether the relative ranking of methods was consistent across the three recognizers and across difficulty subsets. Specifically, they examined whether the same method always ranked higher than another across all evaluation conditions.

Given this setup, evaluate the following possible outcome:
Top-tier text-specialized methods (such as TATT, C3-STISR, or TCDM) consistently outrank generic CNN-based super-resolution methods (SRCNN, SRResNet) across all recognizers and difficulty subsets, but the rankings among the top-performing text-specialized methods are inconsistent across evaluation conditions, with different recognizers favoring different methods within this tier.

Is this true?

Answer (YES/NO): YES